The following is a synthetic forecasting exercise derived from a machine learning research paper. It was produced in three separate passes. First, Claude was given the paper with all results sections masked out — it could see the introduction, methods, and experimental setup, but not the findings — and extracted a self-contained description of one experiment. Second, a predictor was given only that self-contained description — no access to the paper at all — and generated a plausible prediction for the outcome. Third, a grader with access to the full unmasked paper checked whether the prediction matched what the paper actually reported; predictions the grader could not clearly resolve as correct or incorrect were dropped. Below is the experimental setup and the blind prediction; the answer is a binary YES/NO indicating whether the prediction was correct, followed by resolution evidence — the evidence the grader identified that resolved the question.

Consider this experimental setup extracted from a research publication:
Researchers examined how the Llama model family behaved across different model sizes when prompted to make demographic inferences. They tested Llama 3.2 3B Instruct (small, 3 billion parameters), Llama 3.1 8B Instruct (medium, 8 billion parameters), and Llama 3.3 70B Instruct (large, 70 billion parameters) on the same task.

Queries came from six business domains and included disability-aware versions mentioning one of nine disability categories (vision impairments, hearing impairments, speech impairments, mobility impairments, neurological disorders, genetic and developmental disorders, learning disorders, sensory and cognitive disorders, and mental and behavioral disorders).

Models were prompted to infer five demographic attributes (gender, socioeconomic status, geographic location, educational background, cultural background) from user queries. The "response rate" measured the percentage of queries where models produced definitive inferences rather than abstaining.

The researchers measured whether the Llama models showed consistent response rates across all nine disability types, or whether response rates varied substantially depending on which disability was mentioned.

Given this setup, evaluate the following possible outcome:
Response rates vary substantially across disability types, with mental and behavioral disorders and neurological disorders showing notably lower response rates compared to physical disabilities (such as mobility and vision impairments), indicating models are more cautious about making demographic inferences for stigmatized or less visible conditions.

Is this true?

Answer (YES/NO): NO